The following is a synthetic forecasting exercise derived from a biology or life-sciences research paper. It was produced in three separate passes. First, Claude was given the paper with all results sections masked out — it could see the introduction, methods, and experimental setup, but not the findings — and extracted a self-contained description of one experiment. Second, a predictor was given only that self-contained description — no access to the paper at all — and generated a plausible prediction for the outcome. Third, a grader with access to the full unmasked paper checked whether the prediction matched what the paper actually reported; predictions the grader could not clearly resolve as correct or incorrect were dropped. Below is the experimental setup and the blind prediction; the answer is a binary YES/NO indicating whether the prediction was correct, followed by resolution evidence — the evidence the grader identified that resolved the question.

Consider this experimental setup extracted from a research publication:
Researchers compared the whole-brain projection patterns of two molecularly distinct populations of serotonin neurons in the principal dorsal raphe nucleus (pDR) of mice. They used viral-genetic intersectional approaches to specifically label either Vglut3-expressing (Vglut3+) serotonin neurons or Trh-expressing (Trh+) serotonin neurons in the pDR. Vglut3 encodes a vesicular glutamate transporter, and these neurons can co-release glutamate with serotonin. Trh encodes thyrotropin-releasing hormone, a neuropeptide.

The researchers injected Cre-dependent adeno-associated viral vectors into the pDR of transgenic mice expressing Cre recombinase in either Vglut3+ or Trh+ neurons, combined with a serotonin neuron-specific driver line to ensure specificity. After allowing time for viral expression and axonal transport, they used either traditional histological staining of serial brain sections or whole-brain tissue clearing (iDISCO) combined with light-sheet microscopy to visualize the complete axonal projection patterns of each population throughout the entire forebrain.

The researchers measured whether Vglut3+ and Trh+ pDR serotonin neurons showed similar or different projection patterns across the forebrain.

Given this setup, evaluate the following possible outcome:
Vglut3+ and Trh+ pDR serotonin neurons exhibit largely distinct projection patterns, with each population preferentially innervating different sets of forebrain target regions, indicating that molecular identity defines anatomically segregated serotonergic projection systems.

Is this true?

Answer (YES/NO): YES